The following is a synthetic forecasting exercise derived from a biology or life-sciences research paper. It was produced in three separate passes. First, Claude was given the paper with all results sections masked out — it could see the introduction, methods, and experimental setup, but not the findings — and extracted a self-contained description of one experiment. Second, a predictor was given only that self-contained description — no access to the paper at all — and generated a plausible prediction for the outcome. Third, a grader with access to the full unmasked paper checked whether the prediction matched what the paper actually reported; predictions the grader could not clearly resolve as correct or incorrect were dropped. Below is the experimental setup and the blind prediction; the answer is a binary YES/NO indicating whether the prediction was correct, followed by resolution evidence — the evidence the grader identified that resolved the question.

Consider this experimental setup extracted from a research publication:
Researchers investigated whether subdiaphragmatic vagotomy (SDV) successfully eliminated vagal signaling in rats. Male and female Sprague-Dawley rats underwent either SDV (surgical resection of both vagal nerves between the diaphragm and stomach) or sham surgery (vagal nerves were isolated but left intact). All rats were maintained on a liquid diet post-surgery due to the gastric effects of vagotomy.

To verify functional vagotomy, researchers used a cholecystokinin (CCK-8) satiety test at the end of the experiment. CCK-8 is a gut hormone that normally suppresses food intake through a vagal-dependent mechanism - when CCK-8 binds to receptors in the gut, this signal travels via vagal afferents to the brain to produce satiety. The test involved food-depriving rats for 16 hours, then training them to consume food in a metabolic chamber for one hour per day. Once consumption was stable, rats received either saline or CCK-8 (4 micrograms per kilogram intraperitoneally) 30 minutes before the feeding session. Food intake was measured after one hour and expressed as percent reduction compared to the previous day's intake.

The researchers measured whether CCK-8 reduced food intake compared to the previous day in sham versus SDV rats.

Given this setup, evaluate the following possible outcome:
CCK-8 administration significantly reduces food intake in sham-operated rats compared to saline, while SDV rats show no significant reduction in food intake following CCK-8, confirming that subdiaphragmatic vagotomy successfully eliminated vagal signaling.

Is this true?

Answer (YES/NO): YES